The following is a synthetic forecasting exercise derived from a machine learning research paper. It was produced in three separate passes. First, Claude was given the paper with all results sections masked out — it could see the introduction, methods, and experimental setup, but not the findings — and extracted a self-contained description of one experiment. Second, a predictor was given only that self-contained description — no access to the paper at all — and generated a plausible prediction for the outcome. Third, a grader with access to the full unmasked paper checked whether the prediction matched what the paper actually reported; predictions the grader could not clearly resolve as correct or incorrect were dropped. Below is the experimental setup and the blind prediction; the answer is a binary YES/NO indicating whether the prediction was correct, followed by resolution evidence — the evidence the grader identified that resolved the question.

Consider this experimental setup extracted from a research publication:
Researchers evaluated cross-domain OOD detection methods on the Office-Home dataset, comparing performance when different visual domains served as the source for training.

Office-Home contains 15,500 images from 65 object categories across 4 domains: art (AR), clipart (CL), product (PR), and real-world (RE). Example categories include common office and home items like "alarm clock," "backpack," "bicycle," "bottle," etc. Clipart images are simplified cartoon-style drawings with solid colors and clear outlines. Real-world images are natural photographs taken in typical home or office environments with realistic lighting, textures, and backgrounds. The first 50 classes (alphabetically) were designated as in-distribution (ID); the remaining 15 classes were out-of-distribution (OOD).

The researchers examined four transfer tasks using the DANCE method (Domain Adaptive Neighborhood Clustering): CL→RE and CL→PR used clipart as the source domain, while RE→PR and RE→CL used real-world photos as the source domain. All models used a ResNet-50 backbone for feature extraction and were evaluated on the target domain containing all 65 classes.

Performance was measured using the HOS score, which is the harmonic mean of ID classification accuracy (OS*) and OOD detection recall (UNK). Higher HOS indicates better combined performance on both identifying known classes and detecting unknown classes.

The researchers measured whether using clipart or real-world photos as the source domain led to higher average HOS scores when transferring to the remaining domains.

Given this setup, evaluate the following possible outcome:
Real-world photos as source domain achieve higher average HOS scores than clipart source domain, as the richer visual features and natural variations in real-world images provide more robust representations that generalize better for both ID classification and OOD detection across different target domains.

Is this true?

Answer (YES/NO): NO